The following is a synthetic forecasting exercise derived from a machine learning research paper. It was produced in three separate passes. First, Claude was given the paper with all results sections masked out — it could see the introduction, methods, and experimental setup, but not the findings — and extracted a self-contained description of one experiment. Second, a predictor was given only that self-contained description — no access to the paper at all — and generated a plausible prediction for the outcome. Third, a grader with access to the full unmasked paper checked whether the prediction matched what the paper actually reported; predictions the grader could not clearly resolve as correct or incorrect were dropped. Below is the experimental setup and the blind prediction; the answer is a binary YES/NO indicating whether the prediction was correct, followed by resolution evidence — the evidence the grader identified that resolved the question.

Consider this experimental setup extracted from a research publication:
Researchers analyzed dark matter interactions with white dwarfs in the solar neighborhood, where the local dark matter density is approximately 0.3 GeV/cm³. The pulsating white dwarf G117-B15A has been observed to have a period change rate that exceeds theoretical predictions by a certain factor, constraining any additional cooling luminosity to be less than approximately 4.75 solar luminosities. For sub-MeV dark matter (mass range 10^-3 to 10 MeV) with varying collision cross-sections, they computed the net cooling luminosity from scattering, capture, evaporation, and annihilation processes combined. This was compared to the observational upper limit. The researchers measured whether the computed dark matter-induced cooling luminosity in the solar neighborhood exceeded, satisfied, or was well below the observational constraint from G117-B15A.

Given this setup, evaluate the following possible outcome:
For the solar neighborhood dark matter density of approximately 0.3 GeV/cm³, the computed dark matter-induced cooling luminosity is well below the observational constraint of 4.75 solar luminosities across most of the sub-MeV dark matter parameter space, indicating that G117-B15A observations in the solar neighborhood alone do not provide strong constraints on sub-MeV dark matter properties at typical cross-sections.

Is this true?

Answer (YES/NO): YES